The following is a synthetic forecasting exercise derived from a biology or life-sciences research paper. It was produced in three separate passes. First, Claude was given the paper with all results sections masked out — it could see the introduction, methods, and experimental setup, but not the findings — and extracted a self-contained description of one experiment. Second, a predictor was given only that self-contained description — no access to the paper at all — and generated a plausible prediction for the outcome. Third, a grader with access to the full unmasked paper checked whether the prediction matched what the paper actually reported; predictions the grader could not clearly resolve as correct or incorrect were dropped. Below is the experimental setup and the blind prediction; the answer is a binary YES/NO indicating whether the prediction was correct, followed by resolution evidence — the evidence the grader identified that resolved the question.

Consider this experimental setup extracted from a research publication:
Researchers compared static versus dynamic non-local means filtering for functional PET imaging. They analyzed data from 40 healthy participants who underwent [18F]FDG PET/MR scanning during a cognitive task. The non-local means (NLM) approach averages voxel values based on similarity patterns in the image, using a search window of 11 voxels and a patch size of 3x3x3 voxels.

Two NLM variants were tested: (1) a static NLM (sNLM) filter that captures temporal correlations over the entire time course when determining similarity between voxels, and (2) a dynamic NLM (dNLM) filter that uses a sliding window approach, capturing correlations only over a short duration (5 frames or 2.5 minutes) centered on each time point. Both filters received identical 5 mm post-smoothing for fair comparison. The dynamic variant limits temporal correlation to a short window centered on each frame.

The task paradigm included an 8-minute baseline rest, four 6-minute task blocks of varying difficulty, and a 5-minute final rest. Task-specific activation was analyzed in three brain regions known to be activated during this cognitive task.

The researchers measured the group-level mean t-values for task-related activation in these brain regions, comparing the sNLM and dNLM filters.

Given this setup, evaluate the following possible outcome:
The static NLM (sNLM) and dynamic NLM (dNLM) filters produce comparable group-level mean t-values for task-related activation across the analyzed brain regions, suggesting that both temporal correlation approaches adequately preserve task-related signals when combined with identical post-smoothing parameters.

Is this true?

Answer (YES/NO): NO